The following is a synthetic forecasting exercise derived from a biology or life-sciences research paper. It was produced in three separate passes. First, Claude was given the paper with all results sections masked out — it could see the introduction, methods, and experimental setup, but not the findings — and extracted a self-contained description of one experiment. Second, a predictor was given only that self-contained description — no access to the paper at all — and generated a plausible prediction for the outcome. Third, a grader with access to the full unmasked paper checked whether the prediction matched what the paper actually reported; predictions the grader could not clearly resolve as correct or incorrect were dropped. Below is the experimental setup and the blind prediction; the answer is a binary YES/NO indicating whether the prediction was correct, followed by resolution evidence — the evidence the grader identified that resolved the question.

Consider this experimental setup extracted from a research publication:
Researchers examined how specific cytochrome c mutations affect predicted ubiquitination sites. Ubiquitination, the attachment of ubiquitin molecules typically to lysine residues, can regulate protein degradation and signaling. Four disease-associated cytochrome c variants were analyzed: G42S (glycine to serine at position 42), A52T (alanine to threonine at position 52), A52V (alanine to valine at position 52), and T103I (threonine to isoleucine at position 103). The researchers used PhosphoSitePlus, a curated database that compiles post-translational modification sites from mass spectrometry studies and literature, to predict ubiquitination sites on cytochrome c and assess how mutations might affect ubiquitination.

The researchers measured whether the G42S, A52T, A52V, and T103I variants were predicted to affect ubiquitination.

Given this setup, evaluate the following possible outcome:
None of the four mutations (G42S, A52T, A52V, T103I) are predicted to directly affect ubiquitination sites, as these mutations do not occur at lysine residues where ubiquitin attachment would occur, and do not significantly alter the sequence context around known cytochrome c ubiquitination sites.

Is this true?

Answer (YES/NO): NO